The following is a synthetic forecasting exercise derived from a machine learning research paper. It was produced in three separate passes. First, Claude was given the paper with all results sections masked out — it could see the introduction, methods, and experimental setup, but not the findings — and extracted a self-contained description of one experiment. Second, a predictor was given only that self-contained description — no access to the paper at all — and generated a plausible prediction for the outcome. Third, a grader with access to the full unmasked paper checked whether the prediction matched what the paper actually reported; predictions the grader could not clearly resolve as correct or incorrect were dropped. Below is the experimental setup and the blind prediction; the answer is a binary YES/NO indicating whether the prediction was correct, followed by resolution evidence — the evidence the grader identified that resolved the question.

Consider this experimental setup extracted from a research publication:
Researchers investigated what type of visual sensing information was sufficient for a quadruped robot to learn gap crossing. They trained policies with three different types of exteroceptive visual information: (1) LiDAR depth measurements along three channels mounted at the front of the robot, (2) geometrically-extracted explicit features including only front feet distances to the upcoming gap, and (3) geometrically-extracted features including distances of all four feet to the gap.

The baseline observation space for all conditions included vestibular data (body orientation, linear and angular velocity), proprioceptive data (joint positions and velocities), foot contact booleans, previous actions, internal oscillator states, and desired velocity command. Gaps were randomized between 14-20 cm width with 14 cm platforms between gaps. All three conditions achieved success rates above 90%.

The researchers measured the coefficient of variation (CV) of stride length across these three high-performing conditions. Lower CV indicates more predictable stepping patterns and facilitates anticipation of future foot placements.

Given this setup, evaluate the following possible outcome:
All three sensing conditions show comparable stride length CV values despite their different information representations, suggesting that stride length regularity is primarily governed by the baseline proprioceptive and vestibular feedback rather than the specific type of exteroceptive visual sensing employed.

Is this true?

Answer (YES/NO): NO